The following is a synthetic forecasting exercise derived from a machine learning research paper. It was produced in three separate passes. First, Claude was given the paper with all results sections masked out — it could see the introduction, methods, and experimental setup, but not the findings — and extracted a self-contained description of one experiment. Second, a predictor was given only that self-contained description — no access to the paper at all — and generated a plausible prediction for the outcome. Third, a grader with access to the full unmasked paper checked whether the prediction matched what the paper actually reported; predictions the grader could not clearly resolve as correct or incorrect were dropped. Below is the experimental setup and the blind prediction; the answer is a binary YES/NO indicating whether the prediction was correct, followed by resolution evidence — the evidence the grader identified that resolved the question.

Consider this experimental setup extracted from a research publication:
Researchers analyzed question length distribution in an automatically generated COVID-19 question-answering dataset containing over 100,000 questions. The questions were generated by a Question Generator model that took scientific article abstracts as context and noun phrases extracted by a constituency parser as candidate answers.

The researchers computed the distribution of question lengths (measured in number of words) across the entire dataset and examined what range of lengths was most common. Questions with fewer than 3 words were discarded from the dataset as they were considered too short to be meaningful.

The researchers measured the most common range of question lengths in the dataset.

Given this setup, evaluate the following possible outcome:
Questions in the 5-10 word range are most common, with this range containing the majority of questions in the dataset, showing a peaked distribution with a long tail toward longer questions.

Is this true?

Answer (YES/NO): NO